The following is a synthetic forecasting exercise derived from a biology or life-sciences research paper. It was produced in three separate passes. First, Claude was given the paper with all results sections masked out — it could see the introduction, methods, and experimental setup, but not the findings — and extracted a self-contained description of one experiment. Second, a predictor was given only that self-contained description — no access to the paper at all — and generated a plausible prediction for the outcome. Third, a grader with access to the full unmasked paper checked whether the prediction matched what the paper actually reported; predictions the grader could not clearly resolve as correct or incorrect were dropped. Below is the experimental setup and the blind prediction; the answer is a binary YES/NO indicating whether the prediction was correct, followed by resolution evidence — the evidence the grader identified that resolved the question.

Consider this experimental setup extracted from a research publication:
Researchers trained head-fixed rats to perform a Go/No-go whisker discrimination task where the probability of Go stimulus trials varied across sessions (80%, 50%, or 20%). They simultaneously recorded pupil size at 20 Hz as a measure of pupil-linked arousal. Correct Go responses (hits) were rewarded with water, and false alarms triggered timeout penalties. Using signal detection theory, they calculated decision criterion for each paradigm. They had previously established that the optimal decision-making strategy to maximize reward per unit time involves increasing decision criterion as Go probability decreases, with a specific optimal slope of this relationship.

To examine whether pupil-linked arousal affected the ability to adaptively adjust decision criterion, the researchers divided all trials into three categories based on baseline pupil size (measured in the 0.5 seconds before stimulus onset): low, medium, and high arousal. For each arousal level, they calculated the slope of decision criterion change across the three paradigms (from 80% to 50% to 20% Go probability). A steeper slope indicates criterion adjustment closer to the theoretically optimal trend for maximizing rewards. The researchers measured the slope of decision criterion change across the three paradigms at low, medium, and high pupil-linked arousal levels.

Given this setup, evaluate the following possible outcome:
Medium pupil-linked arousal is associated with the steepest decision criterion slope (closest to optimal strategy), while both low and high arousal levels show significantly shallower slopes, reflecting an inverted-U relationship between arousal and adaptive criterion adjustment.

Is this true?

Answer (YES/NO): NO